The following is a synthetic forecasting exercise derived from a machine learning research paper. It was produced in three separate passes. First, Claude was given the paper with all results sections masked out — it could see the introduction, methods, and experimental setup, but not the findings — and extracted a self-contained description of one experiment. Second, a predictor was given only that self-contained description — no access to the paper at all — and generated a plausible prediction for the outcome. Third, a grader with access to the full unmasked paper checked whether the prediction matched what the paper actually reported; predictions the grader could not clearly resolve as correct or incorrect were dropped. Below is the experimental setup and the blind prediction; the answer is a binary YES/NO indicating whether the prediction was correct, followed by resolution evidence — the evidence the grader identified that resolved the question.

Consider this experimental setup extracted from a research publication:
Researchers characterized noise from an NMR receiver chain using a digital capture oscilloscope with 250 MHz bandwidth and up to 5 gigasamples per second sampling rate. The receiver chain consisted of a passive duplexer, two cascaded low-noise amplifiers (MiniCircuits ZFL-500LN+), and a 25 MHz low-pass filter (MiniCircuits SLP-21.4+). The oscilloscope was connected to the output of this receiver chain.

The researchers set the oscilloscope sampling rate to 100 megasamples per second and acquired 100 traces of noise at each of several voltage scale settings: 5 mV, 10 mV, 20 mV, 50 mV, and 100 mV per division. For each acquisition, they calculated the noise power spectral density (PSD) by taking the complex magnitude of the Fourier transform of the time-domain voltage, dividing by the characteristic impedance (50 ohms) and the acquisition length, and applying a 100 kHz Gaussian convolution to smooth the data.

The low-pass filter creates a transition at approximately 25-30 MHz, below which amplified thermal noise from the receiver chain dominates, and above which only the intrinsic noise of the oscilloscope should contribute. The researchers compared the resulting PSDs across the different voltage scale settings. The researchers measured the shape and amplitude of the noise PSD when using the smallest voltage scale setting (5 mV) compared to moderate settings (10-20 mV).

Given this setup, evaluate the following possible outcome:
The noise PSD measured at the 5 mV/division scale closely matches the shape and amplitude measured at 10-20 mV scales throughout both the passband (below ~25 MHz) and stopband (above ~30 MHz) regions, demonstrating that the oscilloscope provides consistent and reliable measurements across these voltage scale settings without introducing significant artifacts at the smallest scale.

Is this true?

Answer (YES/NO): NO